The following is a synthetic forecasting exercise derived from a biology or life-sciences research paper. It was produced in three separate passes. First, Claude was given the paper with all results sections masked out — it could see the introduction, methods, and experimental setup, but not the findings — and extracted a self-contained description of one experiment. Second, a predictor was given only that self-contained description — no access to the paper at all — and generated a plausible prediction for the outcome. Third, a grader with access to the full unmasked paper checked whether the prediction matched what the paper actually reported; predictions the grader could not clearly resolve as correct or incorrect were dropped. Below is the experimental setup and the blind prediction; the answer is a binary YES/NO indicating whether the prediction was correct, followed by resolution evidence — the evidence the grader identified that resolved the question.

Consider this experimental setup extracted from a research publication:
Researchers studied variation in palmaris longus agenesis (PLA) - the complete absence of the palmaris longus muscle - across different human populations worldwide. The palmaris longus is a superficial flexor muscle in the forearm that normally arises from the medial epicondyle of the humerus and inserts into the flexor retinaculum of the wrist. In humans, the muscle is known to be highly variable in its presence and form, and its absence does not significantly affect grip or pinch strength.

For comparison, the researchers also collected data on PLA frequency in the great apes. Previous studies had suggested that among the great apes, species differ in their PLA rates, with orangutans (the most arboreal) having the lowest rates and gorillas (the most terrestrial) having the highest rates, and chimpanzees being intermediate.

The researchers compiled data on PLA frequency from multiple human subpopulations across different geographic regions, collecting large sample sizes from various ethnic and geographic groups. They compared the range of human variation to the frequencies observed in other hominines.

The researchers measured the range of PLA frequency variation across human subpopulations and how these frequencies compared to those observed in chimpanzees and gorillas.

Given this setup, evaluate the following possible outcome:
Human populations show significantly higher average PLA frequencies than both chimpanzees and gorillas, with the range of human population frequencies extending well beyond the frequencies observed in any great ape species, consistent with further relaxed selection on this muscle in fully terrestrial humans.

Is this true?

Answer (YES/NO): NO